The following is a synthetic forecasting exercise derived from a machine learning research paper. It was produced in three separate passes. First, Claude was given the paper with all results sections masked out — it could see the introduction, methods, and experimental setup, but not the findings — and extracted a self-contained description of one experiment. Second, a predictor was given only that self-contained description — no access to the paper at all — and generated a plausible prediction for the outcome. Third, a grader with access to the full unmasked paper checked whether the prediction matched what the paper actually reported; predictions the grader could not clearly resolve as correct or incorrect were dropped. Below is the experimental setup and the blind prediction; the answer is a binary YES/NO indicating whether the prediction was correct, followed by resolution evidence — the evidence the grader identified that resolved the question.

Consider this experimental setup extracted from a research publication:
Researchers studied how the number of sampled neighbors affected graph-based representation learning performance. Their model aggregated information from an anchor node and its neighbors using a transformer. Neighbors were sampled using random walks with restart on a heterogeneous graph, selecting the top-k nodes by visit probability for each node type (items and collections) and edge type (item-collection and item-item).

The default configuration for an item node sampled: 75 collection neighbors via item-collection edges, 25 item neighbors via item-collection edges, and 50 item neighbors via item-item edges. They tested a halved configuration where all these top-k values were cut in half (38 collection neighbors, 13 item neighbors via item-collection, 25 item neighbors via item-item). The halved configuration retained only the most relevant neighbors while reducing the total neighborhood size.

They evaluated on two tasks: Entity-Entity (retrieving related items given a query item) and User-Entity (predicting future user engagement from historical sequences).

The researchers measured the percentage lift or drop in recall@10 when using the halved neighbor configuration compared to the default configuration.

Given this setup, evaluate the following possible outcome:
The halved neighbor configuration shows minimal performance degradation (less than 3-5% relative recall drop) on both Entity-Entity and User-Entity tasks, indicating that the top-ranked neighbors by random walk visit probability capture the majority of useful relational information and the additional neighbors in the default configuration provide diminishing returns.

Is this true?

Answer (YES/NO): YES